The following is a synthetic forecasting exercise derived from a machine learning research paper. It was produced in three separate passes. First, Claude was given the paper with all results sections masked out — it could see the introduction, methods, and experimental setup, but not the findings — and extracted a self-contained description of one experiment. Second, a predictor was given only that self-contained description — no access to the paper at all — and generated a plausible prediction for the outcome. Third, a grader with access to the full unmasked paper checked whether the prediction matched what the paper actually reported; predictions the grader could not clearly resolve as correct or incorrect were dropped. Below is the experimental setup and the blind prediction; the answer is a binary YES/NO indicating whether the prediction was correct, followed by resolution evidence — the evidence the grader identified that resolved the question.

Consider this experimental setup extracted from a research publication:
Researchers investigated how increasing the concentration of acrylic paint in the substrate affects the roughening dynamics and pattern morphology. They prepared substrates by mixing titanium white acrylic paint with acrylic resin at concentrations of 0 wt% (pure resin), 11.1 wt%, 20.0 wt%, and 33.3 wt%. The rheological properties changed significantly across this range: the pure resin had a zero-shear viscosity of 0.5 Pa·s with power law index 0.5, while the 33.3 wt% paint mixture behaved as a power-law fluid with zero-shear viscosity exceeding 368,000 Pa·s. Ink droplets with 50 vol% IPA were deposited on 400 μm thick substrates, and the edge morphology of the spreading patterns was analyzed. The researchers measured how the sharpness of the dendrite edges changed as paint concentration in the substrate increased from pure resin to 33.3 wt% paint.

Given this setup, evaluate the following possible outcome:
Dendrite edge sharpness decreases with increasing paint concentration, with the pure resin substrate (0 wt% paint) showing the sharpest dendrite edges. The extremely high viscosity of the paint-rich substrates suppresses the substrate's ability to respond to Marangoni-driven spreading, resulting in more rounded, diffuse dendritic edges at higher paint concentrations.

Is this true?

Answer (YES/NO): NO